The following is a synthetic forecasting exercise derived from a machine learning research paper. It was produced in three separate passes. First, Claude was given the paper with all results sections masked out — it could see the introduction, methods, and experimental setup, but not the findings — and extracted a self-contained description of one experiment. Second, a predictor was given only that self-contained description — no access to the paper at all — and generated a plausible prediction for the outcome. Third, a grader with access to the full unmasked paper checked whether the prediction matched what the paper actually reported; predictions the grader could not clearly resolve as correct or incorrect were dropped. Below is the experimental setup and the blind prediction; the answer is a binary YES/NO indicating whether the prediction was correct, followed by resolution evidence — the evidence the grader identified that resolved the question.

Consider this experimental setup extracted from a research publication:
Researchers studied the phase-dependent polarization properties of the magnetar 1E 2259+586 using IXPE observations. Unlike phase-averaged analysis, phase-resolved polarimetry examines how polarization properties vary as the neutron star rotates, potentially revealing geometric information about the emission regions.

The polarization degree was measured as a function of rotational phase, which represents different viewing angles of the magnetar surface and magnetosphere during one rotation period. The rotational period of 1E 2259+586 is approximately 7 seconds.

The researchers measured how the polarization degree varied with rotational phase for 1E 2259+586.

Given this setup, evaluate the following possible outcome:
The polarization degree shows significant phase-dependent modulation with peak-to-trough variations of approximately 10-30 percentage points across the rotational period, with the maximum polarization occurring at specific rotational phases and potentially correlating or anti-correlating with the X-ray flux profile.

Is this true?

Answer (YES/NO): YES